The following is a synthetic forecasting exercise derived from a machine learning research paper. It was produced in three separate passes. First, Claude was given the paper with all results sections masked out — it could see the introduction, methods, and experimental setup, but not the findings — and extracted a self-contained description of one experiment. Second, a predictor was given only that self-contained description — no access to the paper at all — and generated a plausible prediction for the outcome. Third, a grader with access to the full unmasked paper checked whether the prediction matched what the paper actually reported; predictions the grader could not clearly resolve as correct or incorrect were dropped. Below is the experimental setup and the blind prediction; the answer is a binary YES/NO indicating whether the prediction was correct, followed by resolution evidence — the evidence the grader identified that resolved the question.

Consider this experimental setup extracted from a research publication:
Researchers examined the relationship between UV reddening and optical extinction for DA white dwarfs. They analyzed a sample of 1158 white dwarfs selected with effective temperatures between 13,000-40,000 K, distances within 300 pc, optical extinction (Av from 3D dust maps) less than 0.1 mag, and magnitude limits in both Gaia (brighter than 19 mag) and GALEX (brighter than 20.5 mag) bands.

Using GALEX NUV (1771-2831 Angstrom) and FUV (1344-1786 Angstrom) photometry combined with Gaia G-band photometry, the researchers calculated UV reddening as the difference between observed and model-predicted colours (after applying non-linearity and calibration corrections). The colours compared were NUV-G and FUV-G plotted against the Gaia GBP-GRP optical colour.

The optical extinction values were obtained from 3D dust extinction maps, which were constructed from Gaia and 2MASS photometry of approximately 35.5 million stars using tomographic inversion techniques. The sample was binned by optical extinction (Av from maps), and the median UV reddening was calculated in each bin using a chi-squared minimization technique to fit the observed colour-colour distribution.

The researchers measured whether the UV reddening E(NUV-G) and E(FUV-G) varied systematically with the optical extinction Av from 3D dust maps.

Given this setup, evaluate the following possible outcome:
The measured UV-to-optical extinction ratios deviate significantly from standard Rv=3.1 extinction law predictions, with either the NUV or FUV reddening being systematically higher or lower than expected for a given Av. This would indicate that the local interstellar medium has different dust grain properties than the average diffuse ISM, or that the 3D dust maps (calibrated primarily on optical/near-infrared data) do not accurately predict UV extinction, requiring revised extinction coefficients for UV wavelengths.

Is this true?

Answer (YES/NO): NO